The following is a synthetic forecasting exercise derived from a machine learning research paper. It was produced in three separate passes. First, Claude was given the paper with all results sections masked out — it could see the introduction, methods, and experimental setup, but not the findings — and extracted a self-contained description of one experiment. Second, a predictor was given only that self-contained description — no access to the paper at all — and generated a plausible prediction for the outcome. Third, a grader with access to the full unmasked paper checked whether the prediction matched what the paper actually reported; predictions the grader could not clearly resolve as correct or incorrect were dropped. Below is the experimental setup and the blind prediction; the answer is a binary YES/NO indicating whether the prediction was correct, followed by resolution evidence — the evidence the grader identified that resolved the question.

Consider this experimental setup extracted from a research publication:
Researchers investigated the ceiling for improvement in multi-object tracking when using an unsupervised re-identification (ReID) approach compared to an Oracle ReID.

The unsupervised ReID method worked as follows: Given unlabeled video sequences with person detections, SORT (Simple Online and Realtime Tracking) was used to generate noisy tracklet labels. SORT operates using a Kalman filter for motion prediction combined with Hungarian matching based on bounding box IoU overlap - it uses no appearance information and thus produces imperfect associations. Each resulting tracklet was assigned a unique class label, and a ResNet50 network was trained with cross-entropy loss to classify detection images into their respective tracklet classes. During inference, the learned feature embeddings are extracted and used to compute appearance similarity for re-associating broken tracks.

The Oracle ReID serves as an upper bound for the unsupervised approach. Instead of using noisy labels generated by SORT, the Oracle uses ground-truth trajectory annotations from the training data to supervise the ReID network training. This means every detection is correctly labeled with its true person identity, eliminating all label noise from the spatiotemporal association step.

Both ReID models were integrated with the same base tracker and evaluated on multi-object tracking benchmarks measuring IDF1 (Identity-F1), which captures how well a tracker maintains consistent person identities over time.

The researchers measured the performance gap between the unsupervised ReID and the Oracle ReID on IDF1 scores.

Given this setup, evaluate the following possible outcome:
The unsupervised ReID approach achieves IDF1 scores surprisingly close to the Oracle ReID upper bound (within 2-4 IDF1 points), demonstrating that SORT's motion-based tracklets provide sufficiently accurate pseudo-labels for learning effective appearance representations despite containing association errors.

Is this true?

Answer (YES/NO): YES